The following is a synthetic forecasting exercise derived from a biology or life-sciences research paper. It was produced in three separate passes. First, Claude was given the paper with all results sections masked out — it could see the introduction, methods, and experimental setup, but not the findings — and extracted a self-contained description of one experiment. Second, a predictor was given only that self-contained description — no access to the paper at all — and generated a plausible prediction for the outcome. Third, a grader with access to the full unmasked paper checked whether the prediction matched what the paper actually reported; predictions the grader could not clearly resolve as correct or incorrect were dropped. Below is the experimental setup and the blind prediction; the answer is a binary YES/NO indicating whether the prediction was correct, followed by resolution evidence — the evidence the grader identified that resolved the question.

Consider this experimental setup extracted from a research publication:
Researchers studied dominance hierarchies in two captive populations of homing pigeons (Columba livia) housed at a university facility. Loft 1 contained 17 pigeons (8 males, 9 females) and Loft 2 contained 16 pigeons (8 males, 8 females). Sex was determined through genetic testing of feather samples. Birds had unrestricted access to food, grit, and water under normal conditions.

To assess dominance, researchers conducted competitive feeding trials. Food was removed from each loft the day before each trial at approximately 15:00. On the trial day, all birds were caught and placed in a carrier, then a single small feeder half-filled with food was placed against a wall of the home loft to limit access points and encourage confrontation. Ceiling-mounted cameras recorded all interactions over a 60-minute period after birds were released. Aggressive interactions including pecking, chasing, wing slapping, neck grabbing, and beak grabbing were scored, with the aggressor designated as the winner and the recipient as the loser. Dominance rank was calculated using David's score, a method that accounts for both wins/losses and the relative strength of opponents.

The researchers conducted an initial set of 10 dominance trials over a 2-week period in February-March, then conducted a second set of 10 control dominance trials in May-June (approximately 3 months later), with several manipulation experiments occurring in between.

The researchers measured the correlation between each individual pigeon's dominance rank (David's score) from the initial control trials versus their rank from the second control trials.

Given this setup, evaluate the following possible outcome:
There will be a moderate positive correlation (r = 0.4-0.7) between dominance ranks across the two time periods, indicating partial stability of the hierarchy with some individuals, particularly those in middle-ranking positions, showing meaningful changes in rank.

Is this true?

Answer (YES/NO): NO